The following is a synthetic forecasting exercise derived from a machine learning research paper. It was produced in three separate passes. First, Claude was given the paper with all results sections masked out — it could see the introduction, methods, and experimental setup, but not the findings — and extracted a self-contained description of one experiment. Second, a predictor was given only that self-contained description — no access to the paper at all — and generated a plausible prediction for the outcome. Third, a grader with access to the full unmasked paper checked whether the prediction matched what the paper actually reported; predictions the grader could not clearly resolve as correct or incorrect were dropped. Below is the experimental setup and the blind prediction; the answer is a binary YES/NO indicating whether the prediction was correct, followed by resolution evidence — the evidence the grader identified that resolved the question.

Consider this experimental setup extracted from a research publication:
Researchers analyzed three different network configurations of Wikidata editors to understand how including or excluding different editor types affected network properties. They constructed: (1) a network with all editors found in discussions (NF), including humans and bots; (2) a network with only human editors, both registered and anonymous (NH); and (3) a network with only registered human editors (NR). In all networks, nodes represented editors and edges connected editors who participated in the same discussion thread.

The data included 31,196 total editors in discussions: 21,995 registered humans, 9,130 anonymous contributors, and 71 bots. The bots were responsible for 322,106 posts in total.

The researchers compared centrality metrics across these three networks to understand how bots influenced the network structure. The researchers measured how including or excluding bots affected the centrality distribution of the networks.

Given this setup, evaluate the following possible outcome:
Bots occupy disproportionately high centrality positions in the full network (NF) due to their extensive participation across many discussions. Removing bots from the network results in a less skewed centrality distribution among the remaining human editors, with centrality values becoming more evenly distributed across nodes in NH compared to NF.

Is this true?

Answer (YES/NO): NO